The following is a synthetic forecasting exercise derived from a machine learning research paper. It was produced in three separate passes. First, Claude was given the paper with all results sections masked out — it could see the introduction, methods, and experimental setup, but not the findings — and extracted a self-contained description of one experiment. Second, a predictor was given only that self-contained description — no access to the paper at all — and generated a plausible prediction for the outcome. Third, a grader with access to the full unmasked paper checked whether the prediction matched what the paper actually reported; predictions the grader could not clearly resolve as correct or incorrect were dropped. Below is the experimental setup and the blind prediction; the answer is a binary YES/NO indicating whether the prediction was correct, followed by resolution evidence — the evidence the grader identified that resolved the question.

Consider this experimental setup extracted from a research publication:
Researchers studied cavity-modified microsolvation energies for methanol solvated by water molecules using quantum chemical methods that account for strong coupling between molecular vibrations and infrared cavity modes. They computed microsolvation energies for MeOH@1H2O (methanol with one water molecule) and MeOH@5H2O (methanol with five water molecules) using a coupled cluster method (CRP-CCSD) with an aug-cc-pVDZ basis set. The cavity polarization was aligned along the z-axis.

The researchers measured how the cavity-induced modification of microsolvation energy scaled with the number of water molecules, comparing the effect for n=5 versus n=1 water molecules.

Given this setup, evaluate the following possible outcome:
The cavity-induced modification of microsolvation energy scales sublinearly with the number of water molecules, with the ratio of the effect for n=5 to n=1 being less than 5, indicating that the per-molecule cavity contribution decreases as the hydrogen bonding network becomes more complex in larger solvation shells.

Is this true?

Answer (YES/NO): YES